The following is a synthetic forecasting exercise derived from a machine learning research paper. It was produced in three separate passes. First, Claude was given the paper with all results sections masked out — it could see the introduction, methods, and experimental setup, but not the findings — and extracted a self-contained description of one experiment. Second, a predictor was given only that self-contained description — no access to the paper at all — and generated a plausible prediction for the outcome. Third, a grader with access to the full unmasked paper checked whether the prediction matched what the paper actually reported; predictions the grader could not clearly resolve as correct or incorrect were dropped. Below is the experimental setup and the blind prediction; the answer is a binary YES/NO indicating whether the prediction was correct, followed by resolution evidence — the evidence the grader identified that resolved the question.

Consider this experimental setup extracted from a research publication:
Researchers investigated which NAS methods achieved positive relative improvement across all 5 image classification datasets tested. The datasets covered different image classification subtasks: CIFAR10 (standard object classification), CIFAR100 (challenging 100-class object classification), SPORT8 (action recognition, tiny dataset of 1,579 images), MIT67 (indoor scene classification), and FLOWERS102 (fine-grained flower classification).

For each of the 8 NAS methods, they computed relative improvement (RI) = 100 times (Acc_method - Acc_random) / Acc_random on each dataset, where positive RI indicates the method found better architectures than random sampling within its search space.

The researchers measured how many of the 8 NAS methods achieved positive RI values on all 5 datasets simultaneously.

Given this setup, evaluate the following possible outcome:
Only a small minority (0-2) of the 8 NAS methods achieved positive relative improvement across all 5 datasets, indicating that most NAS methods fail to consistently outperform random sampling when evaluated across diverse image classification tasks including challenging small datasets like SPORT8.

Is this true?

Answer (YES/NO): YES